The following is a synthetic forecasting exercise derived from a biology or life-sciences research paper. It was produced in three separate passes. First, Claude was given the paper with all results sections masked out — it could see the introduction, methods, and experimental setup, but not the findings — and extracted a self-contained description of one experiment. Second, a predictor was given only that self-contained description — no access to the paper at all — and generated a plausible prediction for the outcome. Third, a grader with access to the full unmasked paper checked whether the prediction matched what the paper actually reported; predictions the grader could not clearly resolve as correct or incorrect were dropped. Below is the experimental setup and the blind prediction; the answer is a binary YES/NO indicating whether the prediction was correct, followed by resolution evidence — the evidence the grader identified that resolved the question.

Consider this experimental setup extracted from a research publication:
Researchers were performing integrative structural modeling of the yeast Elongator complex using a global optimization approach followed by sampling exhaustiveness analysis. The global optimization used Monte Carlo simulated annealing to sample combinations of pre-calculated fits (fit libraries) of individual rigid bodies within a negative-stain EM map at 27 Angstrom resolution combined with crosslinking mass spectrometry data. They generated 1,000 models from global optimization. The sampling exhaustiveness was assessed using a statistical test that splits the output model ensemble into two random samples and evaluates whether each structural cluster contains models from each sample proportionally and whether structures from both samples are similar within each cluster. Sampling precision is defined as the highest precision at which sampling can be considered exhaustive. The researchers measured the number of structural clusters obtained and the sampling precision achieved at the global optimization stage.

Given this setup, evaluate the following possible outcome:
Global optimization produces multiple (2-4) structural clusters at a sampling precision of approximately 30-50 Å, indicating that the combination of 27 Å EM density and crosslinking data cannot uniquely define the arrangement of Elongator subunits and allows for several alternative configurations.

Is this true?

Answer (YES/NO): NO